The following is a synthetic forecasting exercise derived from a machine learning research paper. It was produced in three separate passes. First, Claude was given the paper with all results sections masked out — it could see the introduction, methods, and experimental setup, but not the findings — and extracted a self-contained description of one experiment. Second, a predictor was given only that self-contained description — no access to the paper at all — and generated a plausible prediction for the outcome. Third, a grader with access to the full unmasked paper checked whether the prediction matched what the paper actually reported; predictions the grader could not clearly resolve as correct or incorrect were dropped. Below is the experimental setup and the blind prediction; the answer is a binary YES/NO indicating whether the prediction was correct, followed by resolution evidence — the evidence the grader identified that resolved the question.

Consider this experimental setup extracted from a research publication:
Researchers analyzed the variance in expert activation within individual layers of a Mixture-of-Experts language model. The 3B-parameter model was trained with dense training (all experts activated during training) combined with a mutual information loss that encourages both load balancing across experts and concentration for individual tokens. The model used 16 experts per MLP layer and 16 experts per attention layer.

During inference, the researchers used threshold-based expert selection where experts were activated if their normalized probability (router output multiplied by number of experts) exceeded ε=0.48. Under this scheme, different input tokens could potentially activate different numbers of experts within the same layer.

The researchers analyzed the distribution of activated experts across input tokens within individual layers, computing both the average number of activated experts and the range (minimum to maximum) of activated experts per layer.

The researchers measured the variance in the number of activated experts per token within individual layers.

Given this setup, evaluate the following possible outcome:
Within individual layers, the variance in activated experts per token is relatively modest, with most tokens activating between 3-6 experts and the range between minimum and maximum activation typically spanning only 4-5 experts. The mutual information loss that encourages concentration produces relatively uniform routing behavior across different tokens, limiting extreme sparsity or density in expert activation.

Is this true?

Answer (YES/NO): NO